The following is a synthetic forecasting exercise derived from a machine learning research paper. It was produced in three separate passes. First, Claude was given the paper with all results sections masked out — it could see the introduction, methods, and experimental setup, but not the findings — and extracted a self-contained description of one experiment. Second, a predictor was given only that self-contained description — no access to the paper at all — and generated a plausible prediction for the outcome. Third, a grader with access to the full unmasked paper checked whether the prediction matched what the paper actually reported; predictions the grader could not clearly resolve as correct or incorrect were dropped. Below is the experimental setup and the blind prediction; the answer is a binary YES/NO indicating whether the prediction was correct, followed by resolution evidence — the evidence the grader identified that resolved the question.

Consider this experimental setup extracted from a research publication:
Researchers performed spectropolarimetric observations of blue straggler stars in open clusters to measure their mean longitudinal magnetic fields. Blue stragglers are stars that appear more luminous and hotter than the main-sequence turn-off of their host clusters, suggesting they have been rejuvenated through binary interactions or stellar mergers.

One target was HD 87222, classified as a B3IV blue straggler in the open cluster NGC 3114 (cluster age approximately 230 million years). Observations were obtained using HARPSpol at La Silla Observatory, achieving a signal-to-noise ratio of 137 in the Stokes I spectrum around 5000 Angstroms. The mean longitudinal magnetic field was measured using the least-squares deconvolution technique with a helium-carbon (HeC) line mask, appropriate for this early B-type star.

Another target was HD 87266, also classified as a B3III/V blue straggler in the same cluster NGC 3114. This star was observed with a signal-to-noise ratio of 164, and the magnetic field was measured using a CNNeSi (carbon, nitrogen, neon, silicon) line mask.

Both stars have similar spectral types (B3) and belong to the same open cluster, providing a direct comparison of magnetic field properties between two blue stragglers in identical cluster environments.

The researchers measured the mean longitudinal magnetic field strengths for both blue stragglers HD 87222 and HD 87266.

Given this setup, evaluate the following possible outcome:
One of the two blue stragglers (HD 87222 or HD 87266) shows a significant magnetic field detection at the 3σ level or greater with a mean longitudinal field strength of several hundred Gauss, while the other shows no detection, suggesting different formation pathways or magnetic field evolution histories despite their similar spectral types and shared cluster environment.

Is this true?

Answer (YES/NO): NO